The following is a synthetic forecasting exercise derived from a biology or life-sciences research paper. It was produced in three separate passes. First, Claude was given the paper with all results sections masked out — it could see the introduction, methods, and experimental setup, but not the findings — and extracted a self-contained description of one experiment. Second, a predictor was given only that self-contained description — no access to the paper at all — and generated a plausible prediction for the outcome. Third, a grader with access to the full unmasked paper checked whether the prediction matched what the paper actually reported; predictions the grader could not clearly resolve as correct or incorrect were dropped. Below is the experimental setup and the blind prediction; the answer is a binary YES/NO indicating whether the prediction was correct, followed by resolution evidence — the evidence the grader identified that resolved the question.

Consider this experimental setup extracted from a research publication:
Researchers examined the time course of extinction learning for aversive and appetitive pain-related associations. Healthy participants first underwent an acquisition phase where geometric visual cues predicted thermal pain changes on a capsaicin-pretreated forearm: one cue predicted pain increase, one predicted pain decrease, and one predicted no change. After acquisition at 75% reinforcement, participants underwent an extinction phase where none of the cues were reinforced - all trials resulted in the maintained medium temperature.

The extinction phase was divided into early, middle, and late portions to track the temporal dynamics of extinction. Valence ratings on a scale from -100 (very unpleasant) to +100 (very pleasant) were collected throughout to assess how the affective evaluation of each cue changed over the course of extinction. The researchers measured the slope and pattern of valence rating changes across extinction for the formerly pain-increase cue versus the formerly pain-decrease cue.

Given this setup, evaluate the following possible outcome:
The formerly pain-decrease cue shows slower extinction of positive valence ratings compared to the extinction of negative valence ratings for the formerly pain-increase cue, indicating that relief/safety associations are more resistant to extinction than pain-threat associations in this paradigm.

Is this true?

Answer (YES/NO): NO